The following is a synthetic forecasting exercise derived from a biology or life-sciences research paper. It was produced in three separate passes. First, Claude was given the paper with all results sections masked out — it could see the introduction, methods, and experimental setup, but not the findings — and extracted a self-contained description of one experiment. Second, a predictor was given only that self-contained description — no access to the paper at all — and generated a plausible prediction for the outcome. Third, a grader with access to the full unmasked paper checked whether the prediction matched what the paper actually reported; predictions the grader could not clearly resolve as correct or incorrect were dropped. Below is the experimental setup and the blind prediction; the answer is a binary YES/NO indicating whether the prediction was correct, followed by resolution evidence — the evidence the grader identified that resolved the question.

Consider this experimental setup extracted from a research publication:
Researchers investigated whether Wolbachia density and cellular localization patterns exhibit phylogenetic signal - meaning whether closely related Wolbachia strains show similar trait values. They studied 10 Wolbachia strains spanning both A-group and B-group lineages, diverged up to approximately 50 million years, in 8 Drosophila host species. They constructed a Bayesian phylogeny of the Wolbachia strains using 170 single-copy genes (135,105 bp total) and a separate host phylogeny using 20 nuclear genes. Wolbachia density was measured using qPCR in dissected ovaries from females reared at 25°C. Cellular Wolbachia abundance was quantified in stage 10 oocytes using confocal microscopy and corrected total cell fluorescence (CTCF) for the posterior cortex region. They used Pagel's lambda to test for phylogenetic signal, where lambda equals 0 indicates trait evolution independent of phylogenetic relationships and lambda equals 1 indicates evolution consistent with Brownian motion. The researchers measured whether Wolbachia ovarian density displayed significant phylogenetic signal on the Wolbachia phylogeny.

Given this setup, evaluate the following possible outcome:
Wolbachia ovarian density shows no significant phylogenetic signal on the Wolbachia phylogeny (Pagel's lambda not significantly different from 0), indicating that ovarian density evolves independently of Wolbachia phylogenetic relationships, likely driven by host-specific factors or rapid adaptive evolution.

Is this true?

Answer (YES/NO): YES